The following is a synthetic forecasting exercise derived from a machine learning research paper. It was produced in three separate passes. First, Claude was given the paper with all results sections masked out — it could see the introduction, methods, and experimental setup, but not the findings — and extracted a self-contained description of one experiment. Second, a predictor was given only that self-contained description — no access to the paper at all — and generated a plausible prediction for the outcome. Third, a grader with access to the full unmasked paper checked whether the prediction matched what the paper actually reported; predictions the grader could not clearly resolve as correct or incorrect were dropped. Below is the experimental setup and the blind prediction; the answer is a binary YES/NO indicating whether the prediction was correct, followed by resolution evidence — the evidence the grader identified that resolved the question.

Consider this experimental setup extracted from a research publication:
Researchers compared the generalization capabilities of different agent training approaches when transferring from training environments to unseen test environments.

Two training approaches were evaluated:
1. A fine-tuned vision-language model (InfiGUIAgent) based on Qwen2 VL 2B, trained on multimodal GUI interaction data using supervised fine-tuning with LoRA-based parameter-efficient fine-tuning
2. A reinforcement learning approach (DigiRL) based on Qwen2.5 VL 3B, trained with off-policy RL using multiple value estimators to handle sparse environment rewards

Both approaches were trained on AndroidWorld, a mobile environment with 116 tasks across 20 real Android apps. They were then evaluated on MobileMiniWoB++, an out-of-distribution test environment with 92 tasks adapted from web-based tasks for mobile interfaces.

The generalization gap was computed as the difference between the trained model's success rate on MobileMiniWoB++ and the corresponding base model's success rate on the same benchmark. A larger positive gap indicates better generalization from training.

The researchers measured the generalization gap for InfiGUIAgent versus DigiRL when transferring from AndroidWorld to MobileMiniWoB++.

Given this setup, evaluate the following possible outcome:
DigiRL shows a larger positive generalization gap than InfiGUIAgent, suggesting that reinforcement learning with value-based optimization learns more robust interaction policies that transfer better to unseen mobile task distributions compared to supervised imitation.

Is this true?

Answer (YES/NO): YES